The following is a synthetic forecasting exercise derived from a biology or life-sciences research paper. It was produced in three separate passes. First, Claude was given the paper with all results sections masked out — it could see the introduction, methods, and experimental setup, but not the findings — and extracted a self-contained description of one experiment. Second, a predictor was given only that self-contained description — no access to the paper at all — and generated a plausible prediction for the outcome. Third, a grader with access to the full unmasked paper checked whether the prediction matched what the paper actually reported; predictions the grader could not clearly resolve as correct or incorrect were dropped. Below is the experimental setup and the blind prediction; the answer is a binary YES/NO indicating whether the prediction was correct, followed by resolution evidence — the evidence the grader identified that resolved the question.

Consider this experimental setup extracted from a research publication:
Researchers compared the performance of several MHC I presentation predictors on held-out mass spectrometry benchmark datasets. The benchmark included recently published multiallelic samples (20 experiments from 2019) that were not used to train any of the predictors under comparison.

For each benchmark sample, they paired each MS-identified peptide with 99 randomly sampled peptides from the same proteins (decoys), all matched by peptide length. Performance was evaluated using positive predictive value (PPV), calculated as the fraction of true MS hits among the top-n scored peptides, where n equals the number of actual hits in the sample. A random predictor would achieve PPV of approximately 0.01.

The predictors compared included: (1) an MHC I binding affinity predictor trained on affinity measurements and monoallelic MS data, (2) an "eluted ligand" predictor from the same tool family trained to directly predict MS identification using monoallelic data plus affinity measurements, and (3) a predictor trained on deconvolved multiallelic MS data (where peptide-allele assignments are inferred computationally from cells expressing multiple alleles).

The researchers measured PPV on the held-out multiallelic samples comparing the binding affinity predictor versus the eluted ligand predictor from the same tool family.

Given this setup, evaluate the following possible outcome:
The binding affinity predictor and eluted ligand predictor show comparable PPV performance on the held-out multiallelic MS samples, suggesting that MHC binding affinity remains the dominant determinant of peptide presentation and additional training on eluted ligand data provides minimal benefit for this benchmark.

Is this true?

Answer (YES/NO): NO